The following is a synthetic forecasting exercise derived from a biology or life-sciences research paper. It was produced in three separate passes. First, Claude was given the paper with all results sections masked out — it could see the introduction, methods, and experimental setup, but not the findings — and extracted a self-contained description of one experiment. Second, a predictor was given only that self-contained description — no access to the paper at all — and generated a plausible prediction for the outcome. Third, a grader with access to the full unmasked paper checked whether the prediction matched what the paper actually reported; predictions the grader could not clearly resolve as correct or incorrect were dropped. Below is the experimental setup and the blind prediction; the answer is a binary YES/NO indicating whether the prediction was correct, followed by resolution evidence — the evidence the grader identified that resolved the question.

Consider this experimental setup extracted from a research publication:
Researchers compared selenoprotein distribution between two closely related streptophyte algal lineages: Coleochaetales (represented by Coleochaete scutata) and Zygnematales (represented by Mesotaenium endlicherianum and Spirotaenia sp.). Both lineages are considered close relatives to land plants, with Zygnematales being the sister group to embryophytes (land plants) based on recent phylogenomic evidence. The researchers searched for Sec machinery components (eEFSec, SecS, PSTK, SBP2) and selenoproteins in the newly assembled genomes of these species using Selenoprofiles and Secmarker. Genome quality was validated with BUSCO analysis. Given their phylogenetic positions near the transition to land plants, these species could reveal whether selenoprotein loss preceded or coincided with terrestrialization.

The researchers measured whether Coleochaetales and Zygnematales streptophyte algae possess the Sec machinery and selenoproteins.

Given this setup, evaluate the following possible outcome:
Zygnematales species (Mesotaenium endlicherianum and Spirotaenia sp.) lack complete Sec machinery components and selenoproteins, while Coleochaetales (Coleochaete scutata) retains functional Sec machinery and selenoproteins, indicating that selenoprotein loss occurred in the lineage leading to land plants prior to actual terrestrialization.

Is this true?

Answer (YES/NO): NO